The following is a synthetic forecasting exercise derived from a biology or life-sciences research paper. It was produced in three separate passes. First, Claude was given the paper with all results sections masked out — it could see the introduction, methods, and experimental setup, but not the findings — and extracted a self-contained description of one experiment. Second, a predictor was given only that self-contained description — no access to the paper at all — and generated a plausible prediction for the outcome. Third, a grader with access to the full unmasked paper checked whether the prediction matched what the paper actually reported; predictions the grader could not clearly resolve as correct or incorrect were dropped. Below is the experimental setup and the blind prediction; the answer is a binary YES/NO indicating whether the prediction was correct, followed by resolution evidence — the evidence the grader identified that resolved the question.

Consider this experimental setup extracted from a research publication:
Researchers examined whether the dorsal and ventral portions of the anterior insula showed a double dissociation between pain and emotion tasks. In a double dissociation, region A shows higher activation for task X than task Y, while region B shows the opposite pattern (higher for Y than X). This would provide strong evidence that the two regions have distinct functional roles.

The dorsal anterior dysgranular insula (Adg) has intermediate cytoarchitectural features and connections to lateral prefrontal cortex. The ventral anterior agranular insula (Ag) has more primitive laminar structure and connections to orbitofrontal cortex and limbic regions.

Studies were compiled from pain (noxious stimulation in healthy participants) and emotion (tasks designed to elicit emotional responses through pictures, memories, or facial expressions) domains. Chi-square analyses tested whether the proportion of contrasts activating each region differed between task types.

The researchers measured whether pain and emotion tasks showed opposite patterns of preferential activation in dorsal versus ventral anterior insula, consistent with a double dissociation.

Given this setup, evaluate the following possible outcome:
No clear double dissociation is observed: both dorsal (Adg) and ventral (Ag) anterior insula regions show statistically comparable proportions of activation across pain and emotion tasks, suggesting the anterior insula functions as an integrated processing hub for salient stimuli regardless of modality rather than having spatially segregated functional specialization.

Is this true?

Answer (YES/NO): NO